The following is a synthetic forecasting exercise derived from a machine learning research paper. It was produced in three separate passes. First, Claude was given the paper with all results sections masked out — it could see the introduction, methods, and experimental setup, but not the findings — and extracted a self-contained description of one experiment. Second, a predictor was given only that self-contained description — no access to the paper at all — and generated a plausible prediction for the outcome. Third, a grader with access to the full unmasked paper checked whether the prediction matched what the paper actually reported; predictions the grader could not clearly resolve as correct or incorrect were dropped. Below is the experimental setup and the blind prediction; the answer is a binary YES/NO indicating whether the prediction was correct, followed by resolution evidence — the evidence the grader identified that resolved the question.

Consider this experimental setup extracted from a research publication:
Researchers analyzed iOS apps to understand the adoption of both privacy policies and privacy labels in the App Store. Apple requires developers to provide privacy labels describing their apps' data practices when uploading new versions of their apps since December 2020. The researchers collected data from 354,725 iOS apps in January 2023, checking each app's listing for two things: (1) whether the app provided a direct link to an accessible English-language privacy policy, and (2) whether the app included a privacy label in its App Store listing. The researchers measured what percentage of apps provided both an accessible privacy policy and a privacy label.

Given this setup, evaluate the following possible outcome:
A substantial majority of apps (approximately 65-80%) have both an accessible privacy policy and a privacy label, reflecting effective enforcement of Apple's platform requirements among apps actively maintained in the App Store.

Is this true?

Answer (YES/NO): NO